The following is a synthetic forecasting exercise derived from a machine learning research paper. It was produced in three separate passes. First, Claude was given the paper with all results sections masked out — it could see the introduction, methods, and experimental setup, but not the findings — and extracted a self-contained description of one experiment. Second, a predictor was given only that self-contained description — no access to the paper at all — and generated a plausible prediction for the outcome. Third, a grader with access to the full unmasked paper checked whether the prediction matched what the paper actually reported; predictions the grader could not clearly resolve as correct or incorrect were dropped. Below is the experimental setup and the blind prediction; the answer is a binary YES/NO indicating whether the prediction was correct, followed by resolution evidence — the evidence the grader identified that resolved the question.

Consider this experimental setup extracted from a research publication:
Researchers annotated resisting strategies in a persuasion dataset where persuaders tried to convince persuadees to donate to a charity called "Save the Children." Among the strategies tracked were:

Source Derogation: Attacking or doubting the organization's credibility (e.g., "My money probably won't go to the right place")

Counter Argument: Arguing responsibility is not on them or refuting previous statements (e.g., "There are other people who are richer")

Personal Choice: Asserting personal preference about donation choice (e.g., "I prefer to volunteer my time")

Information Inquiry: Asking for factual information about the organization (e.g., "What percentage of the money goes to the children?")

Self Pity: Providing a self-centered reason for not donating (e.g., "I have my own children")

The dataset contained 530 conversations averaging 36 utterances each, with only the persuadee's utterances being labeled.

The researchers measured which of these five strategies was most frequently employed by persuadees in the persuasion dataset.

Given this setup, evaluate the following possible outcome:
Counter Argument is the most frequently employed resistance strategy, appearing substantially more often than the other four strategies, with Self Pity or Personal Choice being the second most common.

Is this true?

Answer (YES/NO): NO